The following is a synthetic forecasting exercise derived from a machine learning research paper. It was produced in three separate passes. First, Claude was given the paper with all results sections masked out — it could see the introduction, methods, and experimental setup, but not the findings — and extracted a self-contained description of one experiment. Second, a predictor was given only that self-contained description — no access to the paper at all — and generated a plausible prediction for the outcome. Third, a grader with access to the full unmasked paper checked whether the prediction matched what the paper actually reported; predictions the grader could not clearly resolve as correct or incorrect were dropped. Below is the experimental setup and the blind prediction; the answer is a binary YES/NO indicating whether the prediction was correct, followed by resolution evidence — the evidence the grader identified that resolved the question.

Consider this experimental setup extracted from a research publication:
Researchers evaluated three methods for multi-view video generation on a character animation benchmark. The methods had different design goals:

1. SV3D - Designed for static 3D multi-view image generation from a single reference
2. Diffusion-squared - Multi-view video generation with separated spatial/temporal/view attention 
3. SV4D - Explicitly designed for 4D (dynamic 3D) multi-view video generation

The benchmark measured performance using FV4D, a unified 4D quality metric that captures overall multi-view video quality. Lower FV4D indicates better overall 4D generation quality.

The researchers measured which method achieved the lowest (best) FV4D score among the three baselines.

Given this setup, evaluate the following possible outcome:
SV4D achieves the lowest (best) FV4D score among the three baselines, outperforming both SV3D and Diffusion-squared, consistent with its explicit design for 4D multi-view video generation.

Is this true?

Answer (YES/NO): NO